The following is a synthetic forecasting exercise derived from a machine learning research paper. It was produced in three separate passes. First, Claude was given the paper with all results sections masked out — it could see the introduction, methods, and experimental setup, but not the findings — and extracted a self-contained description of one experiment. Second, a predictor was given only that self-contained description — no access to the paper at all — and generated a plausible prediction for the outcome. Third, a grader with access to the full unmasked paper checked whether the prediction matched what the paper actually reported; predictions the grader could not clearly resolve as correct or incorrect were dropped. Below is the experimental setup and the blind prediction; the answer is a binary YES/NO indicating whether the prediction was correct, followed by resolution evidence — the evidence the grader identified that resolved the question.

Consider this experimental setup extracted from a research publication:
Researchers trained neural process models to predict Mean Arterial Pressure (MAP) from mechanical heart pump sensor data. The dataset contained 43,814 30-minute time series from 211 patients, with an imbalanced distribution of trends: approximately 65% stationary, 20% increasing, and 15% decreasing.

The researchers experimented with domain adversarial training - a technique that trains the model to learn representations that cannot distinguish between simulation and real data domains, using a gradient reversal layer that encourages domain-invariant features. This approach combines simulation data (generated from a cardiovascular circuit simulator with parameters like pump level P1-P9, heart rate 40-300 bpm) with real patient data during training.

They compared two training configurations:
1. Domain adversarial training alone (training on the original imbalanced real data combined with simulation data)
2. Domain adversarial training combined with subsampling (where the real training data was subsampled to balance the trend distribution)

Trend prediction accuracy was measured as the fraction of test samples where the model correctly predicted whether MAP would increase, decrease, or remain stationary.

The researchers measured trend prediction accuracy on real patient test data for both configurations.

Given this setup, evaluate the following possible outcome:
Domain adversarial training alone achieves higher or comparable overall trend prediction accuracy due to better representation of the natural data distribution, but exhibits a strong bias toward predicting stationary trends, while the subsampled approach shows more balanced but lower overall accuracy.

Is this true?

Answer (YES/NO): NO